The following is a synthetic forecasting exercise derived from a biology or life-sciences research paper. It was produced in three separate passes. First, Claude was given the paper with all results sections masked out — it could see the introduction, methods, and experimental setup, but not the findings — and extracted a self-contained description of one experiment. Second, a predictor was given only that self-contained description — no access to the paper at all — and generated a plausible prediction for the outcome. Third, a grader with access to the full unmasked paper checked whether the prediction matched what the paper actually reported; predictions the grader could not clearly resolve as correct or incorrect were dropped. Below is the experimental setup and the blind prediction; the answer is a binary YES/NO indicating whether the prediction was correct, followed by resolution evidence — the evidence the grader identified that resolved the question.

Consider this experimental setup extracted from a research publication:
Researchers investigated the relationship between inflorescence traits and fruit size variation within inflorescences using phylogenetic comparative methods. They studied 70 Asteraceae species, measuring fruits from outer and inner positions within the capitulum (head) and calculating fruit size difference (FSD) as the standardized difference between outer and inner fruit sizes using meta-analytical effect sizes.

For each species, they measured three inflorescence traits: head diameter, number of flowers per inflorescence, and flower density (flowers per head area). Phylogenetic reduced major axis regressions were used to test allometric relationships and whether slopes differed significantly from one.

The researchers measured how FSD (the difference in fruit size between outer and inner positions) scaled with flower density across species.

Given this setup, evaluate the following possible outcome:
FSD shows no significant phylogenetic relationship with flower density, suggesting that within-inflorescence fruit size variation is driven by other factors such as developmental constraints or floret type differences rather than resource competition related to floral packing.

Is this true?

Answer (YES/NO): NO